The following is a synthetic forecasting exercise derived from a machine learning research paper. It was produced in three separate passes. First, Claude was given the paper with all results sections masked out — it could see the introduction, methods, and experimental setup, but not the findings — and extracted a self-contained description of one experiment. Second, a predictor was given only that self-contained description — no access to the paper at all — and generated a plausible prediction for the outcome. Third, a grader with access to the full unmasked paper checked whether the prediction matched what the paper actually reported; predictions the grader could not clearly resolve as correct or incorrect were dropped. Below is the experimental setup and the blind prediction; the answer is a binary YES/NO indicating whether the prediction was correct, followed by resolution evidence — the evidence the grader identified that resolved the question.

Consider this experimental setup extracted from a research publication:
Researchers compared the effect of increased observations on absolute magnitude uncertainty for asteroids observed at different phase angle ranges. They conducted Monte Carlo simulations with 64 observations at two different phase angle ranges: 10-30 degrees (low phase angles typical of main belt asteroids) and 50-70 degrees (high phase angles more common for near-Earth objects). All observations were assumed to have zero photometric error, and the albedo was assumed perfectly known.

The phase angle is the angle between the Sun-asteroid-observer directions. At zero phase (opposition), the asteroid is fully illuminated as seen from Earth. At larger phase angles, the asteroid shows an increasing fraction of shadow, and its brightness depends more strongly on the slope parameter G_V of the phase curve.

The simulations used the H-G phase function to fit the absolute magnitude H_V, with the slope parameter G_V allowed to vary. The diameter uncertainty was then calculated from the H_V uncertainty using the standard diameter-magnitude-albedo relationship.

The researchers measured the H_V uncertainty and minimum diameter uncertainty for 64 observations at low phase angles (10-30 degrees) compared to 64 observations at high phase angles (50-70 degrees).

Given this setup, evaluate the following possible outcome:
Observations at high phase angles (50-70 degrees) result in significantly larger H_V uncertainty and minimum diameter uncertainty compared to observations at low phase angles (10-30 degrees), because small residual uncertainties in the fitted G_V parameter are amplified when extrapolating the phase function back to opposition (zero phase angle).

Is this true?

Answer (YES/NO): YES